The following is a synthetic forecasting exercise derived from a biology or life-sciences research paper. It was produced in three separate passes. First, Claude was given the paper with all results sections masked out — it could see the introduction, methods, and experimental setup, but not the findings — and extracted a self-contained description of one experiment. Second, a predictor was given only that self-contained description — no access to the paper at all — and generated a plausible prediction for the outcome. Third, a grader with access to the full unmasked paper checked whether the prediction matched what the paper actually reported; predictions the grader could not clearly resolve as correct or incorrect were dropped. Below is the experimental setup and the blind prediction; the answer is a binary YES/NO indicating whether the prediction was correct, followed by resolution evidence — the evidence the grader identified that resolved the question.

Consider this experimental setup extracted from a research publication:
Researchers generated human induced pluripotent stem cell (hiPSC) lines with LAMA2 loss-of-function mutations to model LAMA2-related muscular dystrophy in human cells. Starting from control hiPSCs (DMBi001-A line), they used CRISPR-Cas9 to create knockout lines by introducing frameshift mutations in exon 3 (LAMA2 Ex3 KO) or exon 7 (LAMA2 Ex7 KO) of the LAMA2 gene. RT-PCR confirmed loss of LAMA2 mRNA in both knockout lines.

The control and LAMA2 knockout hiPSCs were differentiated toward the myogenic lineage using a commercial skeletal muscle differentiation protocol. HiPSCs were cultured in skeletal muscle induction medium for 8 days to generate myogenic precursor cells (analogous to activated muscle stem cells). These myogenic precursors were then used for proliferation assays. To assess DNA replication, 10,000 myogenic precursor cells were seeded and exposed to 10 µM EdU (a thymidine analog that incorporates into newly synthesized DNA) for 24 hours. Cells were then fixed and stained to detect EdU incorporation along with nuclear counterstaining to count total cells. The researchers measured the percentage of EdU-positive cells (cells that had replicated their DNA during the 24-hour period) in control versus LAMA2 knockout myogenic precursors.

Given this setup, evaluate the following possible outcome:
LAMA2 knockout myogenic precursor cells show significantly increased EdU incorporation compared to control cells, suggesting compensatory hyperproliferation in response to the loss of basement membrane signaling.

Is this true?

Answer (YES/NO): NO